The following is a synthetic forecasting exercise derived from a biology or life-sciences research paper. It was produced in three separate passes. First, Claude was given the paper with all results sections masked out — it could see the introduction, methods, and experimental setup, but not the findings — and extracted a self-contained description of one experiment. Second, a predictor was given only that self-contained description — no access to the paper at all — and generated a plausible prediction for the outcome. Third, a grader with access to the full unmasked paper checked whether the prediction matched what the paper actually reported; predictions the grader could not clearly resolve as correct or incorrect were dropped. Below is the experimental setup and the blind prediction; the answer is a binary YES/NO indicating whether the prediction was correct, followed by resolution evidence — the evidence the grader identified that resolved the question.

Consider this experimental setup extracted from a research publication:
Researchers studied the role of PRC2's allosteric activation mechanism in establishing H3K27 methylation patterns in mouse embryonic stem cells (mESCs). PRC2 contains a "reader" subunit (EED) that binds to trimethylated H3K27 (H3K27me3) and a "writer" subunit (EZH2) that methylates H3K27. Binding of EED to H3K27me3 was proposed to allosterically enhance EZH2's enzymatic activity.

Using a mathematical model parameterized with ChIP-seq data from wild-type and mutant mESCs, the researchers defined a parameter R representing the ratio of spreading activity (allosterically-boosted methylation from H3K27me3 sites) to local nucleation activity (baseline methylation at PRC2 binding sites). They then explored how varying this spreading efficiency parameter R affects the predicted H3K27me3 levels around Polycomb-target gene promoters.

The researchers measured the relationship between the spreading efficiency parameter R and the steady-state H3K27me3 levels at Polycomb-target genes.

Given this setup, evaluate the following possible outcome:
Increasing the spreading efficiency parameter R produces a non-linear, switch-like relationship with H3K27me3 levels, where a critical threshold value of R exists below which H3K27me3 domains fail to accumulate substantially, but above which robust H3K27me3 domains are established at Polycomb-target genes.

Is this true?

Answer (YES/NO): YES